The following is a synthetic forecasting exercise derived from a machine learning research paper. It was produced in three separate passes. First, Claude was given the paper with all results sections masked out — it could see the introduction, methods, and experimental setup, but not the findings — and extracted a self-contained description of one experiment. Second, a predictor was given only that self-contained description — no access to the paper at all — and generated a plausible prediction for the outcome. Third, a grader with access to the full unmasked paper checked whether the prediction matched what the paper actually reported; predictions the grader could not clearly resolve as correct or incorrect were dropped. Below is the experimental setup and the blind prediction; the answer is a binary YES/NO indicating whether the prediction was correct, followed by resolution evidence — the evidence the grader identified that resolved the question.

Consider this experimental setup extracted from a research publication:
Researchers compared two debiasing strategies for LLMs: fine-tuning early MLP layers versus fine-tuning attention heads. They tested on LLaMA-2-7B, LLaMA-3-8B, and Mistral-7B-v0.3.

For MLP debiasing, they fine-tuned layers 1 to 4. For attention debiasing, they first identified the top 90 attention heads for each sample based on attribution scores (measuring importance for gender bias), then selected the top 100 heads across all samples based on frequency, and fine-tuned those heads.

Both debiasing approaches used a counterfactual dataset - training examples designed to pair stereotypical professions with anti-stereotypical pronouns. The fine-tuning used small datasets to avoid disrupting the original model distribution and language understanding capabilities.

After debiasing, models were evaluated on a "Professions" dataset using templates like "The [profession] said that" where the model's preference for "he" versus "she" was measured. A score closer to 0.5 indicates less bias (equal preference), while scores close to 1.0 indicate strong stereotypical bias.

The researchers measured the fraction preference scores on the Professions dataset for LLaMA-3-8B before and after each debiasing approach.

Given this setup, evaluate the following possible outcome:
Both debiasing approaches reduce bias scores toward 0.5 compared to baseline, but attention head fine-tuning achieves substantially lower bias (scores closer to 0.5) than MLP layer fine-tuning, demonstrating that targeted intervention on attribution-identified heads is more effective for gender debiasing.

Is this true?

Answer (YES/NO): NO